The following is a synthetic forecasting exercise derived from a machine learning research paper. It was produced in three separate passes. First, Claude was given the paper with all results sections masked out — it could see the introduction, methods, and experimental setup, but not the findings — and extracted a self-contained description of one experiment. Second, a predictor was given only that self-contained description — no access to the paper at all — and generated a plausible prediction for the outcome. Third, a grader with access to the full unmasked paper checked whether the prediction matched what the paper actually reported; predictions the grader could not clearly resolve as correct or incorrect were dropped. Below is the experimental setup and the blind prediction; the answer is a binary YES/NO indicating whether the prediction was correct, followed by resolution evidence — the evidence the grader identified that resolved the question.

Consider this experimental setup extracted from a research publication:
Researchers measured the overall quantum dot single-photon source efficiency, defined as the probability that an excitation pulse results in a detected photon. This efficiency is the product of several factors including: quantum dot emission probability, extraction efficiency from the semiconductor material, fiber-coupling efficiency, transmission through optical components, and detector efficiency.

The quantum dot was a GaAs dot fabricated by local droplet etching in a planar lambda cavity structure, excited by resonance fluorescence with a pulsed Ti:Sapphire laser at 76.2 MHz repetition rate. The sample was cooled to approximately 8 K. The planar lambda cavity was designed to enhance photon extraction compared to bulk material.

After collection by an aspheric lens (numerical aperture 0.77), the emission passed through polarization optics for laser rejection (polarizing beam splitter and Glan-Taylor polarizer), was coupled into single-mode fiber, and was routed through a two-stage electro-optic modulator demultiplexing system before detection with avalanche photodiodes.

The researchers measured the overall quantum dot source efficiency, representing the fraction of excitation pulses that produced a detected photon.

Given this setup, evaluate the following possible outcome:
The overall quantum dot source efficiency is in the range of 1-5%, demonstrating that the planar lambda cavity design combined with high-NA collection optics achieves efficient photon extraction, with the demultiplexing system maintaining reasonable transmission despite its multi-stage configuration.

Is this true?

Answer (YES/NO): NO